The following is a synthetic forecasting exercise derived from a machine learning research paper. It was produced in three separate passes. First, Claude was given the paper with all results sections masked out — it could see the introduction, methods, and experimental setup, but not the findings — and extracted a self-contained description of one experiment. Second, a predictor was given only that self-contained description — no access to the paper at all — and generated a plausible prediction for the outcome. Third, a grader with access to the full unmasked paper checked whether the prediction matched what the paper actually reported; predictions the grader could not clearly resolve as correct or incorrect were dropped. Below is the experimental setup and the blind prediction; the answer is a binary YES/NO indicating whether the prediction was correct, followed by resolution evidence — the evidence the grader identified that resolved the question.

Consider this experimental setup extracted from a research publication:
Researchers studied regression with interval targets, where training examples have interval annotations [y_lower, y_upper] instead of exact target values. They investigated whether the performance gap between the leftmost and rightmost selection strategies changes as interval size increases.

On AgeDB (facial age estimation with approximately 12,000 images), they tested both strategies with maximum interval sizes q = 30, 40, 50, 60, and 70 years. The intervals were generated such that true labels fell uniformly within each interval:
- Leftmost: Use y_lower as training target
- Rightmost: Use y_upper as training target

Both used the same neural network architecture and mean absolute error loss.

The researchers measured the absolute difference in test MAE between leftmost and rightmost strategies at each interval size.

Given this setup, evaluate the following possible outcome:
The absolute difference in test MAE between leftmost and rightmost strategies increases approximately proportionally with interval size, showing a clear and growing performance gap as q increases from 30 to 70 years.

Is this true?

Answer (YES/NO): NO